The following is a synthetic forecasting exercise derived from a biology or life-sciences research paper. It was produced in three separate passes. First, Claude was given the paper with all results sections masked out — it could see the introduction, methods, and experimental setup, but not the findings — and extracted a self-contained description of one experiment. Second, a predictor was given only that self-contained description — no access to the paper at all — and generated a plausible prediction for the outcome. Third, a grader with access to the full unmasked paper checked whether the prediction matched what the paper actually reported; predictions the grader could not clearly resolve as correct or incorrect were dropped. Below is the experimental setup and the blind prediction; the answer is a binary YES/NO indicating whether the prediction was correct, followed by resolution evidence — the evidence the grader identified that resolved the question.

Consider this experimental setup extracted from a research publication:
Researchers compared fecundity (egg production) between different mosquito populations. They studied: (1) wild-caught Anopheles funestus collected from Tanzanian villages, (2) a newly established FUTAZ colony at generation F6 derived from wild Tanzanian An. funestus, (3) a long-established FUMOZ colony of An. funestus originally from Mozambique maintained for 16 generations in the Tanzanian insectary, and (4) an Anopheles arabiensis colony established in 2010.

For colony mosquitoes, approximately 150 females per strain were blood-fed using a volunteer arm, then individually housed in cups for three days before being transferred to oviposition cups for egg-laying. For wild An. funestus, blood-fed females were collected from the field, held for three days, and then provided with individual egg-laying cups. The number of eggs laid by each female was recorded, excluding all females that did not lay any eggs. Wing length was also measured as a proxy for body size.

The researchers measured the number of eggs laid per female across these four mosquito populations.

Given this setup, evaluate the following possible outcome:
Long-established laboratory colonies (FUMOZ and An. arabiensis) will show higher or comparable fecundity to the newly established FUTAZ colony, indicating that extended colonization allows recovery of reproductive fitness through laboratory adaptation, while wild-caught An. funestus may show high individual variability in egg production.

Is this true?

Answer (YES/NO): NO